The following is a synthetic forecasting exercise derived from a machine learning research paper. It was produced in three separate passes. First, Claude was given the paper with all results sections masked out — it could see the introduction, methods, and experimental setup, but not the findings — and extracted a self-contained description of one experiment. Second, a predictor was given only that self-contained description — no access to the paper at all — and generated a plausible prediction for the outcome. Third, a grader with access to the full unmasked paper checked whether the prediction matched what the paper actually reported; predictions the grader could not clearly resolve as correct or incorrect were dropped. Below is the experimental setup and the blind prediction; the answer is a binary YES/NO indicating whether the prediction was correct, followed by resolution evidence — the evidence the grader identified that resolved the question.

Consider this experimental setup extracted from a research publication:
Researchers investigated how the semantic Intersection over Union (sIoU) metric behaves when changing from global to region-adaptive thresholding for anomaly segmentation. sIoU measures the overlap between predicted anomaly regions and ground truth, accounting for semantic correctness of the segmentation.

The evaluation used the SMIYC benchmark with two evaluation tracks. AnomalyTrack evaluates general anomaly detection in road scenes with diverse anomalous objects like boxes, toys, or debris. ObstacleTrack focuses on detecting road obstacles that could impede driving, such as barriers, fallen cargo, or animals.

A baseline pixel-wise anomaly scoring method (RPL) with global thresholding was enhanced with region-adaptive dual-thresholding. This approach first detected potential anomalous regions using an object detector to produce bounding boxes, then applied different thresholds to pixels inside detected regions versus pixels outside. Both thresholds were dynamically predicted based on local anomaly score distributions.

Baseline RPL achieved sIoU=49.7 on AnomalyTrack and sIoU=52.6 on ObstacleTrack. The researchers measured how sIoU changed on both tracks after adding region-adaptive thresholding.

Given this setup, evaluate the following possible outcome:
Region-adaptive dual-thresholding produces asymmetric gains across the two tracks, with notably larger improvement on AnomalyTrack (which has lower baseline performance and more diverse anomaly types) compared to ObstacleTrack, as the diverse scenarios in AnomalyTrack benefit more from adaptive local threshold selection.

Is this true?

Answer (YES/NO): NO